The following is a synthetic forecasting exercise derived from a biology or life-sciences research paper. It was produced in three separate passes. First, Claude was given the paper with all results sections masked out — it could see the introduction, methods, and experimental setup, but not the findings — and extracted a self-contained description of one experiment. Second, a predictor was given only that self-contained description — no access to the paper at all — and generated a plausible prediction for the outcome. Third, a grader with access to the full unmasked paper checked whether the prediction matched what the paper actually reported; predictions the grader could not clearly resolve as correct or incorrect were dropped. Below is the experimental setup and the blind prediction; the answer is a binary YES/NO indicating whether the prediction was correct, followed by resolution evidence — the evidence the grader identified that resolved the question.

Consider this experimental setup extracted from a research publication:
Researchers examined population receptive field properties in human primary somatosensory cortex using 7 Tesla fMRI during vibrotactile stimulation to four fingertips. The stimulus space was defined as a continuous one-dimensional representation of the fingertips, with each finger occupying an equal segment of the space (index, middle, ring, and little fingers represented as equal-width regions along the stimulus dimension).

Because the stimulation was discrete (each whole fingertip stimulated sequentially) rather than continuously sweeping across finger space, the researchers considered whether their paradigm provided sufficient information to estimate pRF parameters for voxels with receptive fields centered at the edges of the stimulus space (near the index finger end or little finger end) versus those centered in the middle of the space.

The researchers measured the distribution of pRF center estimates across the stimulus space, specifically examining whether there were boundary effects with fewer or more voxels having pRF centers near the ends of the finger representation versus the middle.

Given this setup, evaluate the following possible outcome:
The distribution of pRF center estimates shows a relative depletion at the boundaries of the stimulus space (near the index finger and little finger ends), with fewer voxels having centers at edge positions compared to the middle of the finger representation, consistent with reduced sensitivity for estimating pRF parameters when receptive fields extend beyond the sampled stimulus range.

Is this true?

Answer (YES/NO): NO